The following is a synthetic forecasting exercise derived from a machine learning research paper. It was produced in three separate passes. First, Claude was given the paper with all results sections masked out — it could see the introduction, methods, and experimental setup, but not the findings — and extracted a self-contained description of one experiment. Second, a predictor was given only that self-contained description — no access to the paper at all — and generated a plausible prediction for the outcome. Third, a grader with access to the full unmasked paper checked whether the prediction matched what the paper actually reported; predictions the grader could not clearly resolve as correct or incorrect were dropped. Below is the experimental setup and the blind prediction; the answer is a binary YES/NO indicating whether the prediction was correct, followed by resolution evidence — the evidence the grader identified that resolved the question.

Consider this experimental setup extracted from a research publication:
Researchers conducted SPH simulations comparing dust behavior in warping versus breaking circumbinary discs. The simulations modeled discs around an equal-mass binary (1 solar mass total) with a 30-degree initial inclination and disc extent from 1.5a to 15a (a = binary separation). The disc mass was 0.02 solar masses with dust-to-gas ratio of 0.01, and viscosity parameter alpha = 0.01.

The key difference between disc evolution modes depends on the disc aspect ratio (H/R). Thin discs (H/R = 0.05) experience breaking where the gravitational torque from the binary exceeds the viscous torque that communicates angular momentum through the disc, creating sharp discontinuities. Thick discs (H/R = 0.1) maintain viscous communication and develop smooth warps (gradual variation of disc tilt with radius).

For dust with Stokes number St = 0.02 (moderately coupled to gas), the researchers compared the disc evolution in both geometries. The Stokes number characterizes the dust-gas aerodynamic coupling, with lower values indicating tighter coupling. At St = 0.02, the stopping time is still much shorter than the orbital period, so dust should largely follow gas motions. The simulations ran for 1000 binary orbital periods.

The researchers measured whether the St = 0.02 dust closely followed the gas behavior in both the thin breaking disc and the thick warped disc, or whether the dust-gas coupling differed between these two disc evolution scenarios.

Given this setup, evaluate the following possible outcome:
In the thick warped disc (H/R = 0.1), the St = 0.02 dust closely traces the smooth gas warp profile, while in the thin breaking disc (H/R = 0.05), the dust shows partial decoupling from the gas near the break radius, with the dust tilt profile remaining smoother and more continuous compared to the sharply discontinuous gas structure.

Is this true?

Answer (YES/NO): NO